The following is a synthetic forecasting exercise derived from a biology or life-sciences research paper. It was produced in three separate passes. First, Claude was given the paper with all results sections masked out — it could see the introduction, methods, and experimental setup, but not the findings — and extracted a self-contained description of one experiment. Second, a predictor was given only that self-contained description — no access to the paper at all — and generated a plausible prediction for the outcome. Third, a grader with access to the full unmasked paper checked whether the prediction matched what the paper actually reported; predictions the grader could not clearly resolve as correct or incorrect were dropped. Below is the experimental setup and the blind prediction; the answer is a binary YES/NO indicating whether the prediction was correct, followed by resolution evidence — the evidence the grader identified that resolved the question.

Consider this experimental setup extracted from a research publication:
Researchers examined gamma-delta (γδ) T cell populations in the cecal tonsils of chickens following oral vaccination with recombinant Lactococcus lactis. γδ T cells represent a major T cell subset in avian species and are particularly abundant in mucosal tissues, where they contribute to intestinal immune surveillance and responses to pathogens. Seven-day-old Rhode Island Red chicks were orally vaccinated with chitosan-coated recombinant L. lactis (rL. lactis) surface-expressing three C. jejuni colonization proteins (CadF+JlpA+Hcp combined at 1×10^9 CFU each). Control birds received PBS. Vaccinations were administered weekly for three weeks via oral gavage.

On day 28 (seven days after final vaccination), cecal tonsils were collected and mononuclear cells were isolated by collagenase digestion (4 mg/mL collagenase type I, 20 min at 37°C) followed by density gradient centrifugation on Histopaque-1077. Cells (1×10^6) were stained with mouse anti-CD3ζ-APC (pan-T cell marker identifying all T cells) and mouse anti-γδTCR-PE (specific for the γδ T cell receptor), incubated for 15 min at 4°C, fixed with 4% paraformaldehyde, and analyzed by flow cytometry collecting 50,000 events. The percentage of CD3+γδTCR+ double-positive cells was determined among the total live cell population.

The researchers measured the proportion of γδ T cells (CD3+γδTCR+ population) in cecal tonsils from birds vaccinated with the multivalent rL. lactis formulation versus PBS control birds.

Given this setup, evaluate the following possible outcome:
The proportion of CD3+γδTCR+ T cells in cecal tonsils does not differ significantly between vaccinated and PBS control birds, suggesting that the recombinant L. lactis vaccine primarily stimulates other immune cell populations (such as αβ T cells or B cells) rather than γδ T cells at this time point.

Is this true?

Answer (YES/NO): YES